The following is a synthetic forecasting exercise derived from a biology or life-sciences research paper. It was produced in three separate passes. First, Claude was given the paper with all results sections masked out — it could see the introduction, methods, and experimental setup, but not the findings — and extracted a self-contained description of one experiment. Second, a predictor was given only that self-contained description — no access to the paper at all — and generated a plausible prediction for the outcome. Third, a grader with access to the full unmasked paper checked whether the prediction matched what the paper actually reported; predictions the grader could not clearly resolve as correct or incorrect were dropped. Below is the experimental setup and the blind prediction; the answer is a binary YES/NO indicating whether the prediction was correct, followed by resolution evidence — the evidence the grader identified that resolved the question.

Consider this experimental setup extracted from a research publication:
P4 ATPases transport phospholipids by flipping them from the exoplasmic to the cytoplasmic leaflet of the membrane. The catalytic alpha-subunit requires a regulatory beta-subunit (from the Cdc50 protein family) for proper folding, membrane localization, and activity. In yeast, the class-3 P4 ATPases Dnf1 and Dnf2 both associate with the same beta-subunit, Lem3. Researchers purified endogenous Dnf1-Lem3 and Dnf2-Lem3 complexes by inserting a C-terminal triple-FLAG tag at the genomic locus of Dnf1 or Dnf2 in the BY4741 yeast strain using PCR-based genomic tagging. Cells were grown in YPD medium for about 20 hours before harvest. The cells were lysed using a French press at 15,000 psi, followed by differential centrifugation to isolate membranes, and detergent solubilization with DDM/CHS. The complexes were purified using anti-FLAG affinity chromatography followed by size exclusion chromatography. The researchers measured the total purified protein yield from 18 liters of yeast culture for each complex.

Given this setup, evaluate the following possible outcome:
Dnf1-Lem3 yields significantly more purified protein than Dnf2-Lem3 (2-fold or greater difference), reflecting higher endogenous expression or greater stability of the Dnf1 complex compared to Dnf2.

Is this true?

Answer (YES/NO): NO